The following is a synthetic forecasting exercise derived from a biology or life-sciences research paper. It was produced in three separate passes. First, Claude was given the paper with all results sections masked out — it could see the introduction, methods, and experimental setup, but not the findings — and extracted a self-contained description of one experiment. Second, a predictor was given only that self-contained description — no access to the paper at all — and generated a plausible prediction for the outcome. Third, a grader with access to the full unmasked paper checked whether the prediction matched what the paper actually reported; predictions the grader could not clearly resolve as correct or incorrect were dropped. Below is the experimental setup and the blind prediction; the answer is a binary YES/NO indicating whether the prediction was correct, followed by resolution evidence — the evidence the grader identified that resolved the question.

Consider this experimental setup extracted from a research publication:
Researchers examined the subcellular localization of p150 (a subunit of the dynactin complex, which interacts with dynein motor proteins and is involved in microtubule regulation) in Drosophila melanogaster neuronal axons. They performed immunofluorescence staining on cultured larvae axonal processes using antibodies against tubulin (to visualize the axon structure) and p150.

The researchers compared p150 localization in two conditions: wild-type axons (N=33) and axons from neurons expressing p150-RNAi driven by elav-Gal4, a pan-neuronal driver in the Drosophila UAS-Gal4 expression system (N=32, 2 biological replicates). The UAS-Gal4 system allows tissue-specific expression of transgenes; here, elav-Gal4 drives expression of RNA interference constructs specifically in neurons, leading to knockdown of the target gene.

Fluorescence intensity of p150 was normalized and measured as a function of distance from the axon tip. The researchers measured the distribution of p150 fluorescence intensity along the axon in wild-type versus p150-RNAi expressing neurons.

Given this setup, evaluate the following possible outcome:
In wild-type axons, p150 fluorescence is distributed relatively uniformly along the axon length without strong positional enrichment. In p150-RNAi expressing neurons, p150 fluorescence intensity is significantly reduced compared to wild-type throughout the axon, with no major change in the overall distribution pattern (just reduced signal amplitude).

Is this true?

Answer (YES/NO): NO